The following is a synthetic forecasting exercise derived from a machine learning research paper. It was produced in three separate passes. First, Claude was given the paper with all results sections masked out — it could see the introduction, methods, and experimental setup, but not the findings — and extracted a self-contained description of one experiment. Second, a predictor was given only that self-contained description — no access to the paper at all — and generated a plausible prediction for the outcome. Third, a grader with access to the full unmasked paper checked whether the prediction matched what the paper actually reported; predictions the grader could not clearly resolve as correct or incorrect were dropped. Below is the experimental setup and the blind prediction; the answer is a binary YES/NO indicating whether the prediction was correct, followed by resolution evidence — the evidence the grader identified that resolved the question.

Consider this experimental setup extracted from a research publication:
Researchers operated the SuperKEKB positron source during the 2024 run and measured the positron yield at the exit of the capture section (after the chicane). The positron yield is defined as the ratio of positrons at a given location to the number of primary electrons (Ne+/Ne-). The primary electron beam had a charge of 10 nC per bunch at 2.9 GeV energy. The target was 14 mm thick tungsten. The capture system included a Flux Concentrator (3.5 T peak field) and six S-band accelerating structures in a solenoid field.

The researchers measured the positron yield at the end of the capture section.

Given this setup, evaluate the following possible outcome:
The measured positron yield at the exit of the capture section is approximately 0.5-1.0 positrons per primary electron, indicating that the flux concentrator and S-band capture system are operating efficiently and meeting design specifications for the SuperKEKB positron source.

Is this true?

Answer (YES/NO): YES